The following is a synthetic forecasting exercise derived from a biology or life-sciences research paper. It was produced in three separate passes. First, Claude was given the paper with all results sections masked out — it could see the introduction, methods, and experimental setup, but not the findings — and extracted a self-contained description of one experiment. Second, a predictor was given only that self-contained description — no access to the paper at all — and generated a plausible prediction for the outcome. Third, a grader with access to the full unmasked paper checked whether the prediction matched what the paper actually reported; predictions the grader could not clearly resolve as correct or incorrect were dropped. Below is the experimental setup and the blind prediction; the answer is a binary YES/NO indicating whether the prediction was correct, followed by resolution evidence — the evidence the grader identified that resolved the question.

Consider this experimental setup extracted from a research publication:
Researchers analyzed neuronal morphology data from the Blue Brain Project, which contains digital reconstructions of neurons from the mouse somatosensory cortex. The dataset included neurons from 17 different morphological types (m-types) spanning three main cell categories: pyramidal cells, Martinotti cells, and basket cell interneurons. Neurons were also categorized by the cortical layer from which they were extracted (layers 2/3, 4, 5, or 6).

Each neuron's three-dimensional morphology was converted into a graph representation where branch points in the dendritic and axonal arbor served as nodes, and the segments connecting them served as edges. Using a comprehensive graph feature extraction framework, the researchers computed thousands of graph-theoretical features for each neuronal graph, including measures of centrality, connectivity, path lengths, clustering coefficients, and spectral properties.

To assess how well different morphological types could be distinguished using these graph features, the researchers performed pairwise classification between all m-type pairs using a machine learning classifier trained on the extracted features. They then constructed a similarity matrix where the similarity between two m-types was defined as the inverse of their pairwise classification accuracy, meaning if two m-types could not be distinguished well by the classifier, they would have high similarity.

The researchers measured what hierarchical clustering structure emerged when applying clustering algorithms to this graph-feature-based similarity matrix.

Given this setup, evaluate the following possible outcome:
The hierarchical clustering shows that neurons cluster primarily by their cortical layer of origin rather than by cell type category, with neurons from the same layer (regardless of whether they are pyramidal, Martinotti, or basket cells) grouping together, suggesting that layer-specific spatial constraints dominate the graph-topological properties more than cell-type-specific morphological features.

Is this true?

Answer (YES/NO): NO